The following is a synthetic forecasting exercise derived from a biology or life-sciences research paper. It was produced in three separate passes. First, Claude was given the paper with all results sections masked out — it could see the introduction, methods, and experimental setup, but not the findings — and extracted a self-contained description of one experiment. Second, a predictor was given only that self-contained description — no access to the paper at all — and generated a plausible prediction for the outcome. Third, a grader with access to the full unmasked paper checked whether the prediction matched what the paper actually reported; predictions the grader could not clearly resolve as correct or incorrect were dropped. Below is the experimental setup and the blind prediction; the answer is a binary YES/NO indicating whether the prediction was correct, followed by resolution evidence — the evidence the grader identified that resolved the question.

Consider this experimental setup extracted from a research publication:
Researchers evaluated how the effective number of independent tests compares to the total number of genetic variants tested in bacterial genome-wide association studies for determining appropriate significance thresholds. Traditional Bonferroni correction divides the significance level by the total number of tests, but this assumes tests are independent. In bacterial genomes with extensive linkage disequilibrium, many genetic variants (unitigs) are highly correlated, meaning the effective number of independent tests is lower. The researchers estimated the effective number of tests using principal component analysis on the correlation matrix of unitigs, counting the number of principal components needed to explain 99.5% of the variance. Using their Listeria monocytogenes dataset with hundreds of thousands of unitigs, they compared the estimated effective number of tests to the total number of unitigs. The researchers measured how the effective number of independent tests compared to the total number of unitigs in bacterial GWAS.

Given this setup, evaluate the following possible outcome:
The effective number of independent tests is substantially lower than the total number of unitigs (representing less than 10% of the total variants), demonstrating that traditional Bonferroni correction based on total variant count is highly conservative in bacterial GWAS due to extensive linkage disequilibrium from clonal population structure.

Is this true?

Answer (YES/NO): YES